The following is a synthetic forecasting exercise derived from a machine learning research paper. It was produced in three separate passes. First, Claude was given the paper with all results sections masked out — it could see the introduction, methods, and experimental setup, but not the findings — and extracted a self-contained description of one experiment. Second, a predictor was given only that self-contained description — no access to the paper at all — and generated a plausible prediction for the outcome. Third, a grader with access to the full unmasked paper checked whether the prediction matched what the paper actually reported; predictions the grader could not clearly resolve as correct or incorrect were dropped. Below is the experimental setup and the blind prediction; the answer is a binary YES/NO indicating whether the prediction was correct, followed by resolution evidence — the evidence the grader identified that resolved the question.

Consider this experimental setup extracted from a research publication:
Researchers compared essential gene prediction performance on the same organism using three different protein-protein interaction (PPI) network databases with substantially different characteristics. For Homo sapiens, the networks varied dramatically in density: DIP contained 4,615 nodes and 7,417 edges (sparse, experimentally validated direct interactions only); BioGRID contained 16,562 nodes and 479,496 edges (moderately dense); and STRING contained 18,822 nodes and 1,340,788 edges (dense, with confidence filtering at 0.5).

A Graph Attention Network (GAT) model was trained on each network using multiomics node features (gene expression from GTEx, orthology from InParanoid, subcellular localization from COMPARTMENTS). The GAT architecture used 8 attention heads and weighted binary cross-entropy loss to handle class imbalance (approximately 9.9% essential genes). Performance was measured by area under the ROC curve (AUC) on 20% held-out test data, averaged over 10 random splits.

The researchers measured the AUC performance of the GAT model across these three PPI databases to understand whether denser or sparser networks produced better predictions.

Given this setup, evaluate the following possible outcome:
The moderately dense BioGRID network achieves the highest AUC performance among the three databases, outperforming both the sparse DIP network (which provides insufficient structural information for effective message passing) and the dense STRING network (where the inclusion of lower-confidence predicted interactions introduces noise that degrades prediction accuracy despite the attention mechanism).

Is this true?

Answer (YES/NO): NO